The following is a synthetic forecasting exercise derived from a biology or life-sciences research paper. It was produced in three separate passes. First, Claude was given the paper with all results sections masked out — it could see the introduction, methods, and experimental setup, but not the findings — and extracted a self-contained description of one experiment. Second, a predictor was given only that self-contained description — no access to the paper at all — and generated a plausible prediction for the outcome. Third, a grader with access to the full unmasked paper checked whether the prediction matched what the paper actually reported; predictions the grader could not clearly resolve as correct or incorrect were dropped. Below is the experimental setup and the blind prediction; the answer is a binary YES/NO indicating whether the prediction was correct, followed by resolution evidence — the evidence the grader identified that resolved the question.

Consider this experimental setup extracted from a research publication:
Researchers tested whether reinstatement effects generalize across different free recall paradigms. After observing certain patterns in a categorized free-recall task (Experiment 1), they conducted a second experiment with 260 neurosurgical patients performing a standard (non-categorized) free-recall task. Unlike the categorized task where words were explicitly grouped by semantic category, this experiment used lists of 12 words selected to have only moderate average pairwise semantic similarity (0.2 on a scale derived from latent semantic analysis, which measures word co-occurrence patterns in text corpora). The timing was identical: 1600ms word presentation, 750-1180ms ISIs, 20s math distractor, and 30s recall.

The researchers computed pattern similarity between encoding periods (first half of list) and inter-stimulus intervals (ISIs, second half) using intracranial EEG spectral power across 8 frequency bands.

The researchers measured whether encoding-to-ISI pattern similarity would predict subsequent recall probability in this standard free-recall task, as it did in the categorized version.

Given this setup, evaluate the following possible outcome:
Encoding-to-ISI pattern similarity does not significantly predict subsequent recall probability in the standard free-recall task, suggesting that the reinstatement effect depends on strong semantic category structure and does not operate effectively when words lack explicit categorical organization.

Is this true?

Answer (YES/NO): NO